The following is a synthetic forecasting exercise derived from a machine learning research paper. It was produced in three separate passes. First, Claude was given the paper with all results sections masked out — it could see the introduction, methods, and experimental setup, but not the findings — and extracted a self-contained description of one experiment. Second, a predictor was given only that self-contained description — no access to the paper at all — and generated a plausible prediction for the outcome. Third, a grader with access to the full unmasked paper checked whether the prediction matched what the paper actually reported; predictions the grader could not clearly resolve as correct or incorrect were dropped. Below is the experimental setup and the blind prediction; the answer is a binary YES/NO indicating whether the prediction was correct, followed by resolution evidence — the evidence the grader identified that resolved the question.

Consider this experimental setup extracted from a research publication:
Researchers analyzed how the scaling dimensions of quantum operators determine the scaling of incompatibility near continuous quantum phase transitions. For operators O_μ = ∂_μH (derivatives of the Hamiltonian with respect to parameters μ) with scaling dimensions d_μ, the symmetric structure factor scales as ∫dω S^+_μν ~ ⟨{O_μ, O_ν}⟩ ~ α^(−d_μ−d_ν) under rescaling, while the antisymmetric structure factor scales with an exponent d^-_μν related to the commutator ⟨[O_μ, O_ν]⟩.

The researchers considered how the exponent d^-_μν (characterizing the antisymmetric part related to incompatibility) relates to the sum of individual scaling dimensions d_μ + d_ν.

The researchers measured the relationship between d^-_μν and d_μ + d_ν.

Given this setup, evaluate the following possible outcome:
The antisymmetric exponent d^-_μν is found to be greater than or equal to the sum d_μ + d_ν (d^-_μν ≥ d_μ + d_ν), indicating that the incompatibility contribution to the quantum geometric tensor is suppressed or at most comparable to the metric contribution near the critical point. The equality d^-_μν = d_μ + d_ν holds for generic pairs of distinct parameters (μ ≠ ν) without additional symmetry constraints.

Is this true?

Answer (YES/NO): NO